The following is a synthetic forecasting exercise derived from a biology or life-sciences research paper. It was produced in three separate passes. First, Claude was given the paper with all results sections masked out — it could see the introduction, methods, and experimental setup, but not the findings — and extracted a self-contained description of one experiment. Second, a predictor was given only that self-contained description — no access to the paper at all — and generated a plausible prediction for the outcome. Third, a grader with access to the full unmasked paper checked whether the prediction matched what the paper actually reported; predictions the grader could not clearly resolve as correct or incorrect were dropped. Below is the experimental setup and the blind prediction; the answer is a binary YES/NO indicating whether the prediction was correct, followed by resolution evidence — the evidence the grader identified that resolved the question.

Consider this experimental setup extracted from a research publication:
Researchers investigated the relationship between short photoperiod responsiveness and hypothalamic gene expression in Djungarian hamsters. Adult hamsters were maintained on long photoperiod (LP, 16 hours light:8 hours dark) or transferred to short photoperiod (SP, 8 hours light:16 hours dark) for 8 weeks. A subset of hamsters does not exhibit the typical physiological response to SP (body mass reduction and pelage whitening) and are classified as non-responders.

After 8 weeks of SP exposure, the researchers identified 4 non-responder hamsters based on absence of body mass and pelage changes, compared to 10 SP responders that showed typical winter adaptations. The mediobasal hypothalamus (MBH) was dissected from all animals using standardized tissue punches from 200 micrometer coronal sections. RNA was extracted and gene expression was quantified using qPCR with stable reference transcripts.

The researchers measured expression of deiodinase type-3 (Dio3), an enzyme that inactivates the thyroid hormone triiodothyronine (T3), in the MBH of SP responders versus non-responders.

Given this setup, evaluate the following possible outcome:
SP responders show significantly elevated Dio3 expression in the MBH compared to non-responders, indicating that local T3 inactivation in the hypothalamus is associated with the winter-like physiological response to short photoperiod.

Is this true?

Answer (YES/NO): YES